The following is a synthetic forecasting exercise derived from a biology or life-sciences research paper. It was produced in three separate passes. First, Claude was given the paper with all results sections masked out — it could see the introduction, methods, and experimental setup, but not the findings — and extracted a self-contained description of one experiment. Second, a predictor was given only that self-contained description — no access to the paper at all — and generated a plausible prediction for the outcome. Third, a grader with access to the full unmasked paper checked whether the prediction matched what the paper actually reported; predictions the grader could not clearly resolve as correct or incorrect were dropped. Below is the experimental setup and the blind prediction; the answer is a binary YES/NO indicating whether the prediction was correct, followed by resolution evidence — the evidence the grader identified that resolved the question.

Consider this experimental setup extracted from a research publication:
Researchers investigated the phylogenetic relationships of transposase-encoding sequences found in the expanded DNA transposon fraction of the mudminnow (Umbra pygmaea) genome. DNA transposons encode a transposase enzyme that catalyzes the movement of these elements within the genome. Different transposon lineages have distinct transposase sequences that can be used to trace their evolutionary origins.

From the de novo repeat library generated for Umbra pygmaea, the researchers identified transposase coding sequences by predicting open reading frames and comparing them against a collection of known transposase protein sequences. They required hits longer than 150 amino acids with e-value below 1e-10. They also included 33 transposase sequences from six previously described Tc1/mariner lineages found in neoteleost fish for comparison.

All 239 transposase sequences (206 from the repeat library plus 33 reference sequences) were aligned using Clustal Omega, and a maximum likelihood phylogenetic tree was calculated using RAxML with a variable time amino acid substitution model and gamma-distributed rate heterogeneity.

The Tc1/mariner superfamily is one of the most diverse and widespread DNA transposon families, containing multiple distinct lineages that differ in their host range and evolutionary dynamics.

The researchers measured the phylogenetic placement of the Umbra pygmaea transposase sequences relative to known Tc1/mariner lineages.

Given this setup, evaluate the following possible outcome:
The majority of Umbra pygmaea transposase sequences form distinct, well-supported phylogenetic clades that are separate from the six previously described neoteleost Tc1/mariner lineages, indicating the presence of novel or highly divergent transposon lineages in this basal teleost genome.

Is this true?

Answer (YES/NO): NO